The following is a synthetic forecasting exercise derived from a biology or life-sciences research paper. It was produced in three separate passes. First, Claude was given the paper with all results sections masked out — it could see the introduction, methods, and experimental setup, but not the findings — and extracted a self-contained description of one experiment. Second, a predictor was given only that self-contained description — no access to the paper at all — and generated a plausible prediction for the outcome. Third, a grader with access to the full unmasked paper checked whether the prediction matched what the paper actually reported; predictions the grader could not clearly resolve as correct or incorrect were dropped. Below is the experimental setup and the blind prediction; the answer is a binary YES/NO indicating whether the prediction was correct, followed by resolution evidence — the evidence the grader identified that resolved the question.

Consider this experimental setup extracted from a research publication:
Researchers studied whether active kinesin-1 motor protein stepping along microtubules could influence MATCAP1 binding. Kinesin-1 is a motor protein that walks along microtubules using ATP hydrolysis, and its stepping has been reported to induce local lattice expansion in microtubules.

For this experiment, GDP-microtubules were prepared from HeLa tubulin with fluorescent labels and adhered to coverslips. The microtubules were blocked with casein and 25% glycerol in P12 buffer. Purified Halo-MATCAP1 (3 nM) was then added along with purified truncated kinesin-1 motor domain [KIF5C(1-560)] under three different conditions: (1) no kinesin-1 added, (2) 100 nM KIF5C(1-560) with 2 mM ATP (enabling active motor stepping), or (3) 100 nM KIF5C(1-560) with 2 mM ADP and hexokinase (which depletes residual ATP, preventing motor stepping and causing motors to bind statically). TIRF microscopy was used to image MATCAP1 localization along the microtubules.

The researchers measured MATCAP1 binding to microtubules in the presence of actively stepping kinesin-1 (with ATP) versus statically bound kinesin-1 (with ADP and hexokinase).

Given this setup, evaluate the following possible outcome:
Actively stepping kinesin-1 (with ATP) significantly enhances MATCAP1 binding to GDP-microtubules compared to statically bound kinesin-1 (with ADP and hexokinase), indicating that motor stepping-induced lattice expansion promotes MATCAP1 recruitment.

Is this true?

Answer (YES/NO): YES